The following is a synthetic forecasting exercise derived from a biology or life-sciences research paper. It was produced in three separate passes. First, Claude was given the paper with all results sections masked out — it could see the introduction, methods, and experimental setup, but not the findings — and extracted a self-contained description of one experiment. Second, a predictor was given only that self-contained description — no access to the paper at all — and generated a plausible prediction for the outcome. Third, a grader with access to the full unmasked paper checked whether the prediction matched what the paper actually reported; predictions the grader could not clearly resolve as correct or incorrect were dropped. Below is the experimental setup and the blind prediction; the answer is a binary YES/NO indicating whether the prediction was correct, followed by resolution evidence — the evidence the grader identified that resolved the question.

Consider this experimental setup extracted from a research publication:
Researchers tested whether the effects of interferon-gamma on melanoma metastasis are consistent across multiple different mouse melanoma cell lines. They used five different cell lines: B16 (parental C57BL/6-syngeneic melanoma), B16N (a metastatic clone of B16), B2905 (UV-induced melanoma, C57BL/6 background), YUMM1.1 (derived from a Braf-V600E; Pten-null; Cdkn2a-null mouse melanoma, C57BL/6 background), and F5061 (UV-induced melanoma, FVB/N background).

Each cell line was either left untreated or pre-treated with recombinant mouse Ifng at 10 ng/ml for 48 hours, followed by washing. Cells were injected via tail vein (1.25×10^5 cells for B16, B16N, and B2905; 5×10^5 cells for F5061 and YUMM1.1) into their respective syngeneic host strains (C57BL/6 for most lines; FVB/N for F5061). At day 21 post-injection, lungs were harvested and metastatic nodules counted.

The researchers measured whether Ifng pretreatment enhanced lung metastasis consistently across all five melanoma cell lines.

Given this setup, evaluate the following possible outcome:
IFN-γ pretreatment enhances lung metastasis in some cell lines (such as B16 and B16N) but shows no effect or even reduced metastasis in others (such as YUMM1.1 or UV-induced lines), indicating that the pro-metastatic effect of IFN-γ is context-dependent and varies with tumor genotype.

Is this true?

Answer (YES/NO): NO